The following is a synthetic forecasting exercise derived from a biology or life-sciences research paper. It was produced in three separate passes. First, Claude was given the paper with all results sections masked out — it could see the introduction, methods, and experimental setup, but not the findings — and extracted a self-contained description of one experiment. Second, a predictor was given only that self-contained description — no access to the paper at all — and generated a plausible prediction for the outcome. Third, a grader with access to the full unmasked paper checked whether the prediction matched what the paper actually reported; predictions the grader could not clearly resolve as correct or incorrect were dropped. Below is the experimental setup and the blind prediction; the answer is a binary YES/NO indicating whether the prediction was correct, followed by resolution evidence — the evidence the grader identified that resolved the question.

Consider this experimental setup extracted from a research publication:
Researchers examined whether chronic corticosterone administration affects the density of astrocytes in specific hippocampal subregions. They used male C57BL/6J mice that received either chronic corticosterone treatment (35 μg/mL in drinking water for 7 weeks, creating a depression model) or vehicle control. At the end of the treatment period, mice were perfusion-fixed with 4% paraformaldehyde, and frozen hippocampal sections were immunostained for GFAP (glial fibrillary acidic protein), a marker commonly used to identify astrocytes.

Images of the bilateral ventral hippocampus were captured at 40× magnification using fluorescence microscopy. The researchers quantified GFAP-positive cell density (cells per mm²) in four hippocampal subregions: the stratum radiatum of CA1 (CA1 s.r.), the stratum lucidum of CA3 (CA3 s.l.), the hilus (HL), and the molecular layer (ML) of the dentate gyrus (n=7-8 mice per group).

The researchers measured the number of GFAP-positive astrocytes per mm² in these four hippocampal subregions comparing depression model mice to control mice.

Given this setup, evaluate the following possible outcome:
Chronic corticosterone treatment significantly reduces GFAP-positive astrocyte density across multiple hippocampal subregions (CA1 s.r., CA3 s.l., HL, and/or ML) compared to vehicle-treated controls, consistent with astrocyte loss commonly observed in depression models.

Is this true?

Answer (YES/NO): YES